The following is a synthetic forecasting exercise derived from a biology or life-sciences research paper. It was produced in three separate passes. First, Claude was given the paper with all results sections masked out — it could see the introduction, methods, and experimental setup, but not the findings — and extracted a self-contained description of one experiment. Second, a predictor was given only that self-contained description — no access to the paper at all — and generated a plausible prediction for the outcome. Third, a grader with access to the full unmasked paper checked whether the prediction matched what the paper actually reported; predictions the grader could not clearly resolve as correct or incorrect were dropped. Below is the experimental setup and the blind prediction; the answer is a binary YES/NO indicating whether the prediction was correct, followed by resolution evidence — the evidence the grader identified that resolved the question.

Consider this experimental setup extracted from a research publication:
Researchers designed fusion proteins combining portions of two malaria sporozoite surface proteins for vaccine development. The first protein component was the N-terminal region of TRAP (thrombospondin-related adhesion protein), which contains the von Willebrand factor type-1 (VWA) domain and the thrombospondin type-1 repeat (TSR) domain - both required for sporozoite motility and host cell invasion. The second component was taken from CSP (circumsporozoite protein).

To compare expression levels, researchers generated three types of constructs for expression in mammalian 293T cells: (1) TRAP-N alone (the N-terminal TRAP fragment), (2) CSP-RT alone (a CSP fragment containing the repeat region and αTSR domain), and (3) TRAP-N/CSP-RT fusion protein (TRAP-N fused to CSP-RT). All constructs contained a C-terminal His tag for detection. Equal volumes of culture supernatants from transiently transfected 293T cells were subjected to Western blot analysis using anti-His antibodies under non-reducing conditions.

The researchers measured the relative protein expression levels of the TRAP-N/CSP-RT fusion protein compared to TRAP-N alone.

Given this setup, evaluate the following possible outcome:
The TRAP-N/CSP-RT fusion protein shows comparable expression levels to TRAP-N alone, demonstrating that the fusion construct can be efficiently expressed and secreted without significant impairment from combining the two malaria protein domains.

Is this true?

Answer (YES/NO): NO